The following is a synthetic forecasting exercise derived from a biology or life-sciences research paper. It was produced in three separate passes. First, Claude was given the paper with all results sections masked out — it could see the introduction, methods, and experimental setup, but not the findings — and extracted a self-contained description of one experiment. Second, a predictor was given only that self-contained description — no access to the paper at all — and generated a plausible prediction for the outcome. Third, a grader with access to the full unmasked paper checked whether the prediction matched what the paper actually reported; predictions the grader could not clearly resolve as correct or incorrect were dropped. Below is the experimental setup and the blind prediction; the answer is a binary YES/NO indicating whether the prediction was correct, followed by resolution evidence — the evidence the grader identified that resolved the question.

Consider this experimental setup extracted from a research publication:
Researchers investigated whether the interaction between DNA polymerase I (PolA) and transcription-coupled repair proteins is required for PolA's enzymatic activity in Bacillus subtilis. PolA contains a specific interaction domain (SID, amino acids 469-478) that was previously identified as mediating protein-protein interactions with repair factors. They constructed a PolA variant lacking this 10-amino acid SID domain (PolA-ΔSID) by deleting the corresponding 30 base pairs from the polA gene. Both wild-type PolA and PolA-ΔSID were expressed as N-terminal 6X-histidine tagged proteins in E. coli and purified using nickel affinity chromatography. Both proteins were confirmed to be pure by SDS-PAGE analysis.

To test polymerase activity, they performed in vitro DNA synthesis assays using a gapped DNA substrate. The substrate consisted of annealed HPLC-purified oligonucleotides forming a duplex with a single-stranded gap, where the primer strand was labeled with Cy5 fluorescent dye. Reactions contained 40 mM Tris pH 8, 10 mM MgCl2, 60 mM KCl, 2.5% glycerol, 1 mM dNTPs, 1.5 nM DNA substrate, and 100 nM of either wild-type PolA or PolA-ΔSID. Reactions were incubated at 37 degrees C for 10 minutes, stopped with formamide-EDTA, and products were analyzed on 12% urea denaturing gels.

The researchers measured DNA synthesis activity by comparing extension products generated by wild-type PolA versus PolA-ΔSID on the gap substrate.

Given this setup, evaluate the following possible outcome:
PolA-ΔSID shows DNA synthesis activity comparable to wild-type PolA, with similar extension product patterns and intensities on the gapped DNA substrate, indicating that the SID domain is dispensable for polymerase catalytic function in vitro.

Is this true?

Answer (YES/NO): YES